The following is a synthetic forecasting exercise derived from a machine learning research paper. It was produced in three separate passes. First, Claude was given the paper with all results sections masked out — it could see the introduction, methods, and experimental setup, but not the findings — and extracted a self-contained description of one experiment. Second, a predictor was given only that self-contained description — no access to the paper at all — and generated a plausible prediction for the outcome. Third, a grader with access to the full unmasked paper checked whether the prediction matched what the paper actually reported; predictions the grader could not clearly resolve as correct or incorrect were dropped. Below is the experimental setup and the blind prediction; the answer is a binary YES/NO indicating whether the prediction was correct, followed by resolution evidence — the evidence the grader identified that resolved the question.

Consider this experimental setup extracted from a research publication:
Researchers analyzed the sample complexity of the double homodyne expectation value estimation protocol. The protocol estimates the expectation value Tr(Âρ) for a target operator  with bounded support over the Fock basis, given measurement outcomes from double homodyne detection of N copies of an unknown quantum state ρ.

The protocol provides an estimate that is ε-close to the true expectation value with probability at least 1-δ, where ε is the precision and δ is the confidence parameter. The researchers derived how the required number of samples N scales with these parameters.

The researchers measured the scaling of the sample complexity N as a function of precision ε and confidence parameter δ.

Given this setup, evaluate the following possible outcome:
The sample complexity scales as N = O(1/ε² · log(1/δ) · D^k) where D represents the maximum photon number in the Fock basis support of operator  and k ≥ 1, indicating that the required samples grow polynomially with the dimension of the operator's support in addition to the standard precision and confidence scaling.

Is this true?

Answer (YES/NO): NO